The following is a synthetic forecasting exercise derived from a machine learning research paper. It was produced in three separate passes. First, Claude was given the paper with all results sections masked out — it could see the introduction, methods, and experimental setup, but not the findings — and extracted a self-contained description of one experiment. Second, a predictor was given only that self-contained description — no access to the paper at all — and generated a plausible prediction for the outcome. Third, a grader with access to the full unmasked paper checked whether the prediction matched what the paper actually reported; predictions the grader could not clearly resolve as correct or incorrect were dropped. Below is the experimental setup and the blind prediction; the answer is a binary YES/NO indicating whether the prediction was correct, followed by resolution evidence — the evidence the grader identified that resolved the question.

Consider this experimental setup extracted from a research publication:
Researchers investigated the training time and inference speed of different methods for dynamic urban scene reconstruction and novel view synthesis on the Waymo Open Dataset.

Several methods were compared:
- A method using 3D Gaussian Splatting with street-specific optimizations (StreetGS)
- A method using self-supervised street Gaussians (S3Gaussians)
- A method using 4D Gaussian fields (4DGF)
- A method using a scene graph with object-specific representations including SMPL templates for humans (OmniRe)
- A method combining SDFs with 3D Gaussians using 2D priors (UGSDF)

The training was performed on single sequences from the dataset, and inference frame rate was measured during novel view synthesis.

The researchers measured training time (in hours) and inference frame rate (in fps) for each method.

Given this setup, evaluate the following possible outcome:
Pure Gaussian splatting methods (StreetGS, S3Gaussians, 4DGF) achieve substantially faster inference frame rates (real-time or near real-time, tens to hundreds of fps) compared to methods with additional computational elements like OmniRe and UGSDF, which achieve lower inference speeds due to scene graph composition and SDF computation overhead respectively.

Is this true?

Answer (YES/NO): NO